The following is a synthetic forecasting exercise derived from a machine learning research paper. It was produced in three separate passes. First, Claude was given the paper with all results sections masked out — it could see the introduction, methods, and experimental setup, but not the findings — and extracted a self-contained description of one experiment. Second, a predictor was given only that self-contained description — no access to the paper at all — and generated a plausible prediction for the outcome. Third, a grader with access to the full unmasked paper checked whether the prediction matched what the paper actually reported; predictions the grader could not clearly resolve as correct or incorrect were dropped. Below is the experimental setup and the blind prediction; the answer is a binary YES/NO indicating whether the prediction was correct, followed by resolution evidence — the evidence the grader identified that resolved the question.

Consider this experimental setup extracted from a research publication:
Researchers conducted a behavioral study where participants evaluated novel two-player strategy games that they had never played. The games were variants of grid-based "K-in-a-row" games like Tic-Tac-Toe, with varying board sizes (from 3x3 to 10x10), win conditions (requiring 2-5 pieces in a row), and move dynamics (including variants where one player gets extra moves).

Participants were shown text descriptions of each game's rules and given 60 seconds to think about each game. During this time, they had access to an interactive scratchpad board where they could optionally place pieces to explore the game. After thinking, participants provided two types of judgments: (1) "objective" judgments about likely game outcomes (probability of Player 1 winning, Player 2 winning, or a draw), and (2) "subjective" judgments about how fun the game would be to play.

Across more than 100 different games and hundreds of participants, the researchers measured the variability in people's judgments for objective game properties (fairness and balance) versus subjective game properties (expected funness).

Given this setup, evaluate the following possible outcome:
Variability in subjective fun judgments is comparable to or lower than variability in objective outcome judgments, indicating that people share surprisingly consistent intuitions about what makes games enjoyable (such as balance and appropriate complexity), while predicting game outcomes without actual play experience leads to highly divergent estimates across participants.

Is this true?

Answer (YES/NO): NO